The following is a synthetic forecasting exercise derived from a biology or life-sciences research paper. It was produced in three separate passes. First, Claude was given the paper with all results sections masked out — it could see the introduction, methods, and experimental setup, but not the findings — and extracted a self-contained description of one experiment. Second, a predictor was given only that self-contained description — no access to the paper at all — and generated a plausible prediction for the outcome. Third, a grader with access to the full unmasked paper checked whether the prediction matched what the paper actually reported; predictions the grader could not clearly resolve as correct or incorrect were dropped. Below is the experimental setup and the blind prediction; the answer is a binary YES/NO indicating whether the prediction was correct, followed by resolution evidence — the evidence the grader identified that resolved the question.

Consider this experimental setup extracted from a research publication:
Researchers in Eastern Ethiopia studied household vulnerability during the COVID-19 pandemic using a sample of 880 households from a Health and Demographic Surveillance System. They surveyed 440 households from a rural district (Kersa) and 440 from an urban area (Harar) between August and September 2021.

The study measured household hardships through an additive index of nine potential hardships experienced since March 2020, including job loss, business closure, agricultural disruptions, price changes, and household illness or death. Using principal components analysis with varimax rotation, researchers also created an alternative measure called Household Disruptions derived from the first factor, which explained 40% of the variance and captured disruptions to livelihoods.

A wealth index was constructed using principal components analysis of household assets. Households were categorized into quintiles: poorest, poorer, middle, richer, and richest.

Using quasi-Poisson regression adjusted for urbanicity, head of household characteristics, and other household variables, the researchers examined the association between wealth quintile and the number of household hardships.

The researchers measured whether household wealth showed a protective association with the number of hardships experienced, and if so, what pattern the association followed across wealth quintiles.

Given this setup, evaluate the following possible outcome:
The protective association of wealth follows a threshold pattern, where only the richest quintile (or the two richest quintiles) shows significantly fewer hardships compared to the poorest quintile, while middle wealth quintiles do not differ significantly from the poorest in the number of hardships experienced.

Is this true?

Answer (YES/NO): NO